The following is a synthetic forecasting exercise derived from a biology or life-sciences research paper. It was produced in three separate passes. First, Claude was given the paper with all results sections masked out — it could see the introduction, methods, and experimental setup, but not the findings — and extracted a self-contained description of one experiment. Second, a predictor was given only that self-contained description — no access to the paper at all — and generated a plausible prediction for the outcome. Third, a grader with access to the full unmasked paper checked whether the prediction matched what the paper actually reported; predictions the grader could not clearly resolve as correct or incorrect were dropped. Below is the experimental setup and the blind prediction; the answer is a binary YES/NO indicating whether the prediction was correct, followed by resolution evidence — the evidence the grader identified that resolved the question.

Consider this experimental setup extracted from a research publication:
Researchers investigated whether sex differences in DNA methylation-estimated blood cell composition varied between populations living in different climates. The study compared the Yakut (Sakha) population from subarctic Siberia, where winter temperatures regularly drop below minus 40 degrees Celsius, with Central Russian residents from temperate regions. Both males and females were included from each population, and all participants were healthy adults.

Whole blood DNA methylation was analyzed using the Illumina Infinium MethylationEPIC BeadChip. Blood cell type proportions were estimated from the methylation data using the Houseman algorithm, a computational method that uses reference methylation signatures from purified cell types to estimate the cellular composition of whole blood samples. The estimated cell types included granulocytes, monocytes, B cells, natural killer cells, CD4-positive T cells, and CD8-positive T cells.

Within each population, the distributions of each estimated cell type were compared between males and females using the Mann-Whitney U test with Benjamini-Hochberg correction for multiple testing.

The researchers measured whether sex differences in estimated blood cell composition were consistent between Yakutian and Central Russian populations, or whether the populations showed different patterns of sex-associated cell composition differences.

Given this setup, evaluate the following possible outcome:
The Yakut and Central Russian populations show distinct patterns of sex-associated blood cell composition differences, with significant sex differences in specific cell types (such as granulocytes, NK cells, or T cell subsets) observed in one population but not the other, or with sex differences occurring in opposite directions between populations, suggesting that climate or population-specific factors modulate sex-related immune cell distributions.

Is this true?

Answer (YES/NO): NO